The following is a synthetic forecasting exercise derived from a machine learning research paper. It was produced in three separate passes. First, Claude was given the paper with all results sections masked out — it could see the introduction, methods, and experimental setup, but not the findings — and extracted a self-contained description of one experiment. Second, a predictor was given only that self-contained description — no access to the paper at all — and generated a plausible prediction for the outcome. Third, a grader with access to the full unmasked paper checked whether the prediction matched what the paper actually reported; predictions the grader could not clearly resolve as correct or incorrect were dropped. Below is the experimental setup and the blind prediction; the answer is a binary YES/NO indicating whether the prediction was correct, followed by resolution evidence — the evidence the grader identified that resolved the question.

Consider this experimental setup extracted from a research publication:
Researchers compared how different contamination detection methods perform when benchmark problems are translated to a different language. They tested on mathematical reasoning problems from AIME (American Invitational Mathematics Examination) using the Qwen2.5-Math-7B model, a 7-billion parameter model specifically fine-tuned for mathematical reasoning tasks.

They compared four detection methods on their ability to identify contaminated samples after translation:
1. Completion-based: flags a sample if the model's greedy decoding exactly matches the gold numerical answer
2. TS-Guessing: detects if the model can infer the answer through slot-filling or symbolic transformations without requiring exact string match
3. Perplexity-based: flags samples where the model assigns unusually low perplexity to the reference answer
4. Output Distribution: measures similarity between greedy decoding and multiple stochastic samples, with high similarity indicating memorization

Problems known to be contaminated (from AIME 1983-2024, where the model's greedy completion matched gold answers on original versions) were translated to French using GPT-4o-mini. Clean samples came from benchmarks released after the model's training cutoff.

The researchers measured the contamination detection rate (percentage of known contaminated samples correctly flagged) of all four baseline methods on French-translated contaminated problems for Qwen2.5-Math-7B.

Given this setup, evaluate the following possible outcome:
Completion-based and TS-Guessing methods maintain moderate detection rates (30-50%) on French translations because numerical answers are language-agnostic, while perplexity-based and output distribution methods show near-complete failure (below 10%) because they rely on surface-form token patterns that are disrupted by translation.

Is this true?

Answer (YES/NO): NO